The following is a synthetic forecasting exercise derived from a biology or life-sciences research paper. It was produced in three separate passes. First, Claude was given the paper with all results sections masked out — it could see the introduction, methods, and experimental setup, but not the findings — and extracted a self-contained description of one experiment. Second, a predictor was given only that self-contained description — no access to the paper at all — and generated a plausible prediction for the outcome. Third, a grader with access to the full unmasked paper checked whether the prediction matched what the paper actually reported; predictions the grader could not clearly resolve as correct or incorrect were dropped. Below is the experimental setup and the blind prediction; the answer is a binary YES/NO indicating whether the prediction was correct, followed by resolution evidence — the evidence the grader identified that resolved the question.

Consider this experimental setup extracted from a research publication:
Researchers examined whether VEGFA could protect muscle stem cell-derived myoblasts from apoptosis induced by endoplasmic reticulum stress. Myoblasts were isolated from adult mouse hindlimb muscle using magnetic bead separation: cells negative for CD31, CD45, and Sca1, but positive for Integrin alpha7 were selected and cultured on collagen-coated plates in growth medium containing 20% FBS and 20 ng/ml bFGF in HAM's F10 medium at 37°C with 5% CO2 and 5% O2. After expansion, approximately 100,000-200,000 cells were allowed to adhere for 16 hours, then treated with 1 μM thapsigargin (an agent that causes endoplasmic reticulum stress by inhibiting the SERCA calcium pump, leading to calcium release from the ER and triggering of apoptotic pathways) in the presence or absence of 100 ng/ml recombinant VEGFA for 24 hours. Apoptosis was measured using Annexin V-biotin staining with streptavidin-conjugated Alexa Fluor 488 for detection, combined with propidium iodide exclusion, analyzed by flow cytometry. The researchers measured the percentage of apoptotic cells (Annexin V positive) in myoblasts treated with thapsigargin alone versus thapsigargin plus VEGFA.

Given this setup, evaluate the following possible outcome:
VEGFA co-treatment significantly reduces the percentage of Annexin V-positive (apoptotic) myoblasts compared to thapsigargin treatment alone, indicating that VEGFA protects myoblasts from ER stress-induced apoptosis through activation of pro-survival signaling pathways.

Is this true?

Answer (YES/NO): NO